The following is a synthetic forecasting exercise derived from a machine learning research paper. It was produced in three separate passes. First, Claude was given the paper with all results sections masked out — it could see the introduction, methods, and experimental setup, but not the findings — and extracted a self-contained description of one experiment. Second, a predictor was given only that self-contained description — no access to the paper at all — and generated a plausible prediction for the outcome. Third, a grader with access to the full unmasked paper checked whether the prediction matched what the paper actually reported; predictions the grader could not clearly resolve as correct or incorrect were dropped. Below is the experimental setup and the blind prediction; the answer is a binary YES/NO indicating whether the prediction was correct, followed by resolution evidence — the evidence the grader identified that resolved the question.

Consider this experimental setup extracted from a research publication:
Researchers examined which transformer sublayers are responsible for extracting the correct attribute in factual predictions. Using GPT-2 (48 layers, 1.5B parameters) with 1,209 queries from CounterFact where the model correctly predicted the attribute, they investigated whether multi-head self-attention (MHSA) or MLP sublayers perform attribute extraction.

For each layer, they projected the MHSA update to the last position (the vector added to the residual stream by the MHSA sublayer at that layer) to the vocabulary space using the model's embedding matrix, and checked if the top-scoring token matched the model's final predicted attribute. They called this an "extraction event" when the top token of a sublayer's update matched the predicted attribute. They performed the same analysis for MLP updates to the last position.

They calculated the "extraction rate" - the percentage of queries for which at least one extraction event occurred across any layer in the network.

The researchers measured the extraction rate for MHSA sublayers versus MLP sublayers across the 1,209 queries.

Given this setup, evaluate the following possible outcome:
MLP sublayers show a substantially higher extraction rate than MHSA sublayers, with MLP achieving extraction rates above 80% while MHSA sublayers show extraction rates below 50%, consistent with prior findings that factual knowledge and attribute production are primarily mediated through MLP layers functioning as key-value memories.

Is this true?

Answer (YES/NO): NO